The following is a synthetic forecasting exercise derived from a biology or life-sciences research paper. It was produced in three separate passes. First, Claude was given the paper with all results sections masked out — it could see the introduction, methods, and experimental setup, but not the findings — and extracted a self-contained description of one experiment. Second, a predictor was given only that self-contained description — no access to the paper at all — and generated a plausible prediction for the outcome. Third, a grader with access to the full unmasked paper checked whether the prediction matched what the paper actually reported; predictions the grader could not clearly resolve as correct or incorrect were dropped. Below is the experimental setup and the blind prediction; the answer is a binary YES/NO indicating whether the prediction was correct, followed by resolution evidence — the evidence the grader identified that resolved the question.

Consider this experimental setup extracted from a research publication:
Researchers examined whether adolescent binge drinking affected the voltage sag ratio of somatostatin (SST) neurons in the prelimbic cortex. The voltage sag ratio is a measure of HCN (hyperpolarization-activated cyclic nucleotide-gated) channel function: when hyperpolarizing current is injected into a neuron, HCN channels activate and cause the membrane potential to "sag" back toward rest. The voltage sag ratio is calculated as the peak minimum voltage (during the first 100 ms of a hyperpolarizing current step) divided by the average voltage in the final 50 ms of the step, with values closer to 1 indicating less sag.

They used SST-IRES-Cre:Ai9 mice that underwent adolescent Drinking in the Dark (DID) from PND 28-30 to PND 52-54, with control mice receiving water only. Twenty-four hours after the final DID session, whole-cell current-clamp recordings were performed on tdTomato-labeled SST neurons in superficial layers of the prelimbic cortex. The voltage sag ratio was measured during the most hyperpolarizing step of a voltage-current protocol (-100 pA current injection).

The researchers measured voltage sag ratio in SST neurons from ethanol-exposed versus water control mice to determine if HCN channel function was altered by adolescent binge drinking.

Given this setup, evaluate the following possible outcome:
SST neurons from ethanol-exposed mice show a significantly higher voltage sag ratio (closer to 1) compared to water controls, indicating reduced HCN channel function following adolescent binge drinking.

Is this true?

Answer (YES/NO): NO